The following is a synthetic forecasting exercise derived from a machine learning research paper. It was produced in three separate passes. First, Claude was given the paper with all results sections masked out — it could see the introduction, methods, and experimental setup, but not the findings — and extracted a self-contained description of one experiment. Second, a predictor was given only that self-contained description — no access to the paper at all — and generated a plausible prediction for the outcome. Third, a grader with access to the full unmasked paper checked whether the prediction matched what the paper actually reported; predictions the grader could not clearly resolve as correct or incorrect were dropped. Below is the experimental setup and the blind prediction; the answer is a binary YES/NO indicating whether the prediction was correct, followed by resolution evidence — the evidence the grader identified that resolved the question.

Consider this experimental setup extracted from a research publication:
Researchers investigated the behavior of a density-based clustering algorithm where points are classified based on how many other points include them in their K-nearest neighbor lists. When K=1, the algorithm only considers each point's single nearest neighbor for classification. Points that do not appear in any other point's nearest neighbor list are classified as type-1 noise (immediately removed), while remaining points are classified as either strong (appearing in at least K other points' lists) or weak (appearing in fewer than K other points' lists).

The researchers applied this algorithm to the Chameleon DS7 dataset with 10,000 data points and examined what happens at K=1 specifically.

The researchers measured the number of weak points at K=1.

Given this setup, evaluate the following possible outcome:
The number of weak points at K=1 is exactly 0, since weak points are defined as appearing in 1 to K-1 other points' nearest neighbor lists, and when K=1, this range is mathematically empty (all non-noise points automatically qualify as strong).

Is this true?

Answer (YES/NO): YES